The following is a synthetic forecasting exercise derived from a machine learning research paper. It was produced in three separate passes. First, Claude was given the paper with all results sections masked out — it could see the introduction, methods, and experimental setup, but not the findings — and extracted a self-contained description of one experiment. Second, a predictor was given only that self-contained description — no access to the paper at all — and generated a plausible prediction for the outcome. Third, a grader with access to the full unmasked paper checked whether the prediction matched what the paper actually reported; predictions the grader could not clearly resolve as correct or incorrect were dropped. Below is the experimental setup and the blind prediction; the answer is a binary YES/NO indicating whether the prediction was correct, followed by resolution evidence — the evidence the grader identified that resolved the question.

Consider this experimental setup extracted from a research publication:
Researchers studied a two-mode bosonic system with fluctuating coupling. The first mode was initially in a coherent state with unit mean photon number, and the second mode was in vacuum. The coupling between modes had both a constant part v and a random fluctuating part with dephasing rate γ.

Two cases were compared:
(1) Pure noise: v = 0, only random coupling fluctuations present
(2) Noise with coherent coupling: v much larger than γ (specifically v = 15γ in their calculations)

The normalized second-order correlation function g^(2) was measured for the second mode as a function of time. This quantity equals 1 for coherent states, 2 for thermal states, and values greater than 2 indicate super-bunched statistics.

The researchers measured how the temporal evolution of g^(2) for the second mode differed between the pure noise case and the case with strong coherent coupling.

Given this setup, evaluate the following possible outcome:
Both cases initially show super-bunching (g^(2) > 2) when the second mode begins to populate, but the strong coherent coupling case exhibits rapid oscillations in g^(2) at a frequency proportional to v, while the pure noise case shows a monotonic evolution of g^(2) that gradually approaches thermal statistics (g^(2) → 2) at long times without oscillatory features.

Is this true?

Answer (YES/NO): NO